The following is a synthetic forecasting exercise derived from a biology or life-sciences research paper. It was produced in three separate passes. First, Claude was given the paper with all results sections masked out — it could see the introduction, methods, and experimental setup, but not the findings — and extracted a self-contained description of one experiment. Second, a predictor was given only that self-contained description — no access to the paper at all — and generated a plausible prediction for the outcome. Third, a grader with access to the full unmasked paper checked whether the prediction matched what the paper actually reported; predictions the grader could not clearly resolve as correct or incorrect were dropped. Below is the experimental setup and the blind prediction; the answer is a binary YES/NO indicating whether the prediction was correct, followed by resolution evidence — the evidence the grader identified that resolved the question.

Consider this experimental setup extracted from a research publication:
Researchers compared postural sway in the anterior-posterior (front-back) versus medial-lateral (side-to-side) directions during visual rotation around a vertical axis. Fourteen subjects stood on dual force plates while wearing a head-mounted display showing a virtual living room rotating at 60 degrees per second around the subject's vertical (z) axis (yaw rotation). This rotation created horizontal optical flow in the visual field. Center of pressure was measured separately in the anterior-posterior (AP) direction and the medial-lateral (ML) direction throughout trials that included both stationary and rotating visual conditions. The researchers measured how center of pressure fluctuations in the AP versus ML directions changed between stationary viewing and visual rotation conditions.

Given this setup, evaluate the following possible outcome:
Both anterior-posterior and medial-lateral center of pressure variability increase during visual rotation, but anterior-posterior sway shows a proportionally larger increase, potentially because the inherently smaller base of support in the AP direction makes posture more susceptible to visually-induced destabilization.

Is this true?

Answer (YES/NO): NO